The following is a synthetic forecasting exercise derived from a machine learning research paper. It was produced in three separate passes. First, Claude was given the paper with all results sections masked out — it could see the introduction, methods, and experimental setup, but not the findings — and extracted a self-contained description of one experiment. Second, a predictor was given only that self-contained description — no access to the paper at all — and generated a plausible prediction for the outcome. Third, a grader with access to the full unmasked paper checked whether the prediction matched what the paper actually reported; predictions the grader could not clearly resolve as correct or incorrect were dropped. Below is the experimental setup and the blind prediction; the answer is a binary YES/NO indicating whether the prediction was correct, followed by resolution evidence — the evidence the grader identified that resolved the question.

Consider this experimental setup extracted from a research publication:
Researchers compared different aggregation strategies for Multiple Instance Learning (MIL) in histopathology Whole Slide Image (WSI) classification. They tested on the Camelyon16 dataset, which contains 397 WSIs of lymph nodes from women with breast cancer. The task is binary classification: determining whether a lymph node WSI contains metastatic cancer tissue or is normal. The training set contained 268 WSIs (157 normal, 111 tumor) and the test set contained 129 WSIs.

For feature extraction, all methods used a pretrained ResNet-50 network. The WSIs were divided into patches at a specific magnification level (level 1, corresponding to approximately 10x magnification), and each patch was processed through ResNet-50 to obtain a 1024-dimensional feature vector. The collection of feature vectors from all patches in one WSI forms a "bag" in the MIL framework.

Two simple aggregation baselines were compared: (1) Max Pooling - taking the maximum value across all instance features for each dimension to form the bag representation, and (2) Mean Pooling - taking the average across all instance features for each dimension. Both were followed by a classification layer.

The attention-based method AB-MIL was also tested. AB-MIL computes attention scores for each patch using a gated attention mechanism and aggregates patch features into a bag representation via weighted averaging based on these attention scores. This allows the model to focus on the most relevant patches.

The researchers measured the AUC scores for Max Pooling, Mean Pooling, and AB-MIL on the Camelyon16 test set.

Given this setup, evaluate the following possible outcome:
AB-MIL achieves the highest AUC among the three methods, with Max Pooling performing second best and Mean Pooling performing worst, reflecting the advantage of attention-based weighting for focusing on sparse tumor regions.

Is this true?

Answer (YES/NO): YES